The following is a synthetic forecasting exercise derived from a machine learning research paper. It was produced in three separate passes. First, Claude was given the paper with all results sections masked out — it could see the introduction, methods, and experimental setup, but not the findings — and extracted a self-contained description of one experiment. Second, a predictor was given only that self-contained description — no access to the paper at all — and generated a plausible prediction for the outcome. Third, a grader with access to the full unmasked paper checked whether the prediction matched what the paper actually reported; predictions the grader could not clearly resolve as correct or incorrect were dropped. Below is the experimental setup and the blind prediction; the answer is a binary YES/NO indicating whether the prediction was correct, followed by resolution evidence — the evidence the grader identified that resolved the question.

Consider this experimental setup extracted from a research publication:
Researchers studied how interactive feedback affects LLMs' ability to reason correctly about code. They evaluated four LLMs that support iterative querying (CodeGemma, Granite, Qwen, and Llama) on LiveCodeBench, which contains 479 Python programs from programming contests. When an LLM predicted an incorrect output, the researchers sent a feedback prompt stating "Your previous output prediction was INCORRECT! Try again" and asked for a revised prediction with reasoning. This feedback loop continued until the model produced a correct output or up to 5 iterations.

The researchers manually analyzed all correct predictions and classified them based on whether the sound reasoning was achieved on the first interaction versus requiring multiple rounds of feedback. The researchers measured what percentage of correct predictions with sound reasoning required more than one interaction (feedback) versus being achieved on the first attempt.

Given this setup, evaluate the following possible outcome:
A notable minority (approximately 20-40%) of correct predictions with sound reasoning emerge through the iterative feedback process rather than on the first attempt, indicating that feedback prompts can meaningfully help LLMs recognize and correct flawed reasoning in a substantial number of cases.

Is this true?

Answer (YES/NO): NO